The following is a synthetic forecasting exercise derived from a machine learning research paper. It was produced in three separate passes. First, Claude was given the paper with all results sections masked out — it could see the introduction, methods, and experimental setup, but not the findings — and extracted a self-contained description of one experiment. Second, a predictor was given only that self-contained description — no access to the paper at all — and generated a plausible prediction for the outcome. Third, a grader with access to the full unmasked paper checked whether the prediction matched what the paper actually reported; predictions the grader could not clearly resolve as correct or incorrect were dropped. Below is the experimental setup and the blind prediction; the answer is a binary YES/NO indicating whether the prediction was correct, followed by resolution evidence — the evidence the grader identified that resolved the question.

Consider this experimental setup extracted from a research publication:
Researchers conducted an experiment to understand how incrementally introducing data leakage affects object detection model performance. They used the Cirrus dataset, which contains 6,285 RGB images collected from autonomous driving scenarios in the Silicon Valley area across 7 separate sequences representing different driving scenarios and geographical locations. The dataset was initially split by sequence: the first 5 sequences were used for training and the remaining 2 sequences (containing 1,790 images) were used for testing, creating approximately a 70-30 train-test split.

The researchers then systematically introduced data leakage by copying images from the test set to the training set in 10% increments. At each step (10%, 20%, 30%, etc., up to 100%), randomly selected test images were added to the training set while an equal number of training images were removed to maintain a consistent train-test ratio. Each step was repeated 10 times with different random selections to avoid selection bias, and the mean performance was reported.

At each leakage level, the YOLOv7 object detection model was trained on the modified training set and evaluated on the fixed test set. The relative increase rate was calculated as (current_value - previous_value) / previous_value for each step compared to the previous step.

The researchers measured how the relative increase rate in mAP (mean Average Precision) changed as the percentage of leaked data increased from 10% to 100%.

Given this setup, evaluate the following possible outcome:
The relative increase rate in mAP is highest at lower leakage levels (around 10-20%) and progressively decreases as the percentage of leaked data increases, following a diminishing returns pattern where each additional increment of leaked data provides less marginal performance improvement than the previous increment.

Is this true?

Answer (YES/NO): NO